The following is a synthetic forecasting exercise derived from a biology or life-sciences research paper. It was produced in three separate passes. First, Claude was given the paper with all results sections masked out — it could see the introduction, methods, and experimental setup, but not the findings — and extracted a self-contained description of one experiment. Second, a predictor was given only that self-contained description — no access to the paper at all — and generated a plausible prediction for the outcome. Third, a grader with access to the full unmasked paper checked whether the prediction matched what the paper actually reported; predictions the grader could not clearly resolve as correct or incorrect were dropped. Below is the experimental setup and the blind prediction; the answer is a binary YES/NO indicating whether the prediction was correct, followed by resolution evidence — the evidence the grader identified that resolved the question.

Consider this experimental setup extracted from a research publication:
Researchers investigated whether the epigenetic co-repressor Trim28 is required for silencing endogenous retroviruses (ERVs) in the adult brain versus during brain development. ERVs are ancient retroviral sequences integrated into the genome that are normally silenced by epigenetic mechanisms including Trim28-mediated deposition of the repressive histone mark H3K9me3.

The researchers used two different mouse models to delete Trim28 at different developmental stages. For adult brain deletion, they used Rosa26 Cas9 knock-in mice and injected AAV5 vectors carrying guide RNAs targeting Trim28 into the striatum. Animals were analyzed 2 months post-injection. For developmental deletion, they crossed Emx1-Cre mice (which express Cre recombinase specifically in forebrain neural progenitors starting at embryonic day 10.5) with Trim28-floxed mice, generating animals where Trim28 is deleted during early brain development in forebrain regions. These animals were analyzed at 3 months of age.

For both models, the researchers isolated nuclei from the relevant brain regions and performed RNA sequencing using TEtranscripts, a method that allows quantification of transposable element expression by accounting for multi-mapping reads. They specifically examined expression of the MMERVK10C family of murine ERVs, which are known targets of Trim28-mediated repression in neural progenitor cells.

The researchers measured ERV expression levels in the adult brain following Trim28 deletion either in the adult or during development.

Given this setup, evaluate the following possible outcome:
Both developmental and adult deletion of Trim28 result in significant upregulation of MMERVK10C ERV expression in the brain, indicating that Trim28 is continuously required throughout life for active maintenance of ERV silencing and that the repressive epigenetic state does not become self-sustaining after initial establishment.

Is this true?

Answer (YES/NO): NO